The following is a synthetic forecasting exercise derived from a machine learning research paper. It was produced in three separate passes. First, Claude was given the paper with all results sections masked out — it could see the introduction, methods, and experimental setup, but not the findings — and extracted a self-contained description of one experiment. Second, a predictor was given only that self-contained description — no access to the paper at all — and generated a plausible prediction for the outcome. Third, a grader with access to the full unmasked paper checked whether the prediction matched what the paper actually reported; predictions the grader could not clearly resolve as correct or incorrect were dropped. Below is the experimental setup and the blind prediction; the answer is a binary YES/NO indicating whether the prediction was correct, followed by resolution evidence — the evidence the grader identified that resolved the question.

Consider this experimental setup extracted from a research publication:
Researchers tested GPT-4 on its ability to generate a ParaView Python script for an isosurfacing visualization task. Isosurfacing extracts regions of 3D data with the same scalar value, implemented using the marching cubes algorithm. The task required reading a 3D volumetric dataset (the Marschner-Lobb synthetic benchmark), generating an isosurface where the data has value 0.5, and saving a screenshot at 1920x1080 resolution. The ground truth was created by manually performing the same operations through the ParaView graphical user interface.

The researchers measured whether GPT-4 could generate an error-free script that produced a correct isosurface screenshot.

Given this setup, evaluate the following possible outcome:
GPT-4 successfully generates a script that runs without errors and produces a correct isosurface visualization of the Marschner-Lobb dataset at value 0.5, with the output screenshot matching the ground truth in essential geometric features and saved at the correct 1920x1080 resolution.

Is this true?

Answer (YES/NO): YES